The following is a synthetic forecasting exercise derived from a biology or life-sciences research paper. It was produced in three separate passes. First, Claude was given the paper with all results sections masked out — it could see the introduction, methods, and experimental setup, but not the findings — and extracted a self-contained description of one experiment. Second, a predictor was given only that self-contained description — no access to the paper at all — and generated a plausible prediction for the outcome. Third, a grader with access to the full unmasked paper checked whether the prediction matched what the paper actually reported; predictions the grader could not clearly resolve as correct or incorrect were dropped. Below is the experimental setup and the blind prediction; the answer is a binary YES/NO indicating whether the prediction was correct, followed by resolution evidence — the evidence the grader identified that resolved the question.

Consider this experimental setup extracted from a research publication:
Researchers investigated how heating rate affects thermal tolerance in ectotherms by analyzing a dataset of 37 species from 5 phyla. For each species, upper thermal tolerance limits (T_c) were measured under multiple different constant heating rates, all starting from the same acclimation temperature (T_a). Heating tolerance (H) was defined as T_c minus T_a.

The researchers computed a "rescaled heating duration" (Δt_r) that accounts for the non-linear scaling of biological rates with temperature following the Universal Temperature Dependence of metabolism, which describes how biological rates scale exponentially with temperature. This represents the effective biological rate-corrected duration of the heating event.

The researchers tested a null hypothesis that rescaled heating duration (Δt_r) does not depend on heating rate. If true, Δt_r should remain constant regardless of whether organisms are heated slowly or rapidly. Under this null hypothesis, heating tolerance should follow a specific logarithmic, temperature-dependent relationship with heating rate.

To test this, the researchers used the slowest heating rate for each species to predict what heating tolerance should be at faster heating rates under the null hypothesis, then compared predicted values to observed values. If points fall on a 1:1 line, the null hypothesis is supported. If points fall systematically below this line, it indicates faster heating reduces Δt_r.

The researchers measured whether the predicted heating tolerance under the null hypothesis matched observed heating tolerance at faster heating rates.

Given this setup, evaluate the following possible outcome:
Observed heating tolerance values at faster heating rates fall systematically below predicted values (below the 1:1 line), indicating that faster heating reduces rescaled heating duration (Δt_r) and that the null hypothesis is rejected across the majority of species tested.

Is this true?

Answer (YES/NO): YES